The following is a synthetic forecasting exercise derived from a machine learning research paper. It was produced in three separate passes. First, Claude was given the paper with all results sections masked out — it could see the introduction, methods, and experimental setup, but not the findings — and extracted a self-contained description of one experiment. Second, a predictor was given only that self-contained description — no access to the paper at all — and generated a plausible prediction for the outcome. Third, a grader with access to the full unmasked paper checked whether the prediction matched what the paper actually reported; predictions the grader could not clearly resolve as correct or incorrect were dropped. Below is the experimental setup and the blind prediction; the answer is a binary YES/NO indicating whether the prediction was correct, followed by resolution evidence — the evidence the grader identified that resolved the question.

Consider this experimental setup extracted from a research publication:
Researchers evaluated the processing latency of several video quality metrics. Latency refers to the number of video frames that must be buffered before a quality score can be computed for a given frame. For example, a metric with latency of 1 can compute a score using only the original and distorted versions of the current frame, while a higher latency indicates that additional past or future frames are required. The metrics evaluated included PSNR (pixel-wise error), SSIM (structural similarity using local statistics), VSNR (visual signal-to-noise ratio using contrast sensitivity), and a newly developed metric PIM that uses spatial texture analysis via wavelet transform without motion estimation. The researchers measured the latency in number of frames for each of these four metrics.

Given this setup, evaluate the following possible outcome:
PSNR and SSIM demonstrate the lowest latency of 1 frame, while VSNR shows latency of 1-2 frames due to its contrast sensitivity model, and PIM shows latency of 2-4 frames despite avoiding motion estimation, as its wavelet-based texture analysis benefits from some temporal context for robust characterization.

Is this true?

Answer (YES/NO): NO